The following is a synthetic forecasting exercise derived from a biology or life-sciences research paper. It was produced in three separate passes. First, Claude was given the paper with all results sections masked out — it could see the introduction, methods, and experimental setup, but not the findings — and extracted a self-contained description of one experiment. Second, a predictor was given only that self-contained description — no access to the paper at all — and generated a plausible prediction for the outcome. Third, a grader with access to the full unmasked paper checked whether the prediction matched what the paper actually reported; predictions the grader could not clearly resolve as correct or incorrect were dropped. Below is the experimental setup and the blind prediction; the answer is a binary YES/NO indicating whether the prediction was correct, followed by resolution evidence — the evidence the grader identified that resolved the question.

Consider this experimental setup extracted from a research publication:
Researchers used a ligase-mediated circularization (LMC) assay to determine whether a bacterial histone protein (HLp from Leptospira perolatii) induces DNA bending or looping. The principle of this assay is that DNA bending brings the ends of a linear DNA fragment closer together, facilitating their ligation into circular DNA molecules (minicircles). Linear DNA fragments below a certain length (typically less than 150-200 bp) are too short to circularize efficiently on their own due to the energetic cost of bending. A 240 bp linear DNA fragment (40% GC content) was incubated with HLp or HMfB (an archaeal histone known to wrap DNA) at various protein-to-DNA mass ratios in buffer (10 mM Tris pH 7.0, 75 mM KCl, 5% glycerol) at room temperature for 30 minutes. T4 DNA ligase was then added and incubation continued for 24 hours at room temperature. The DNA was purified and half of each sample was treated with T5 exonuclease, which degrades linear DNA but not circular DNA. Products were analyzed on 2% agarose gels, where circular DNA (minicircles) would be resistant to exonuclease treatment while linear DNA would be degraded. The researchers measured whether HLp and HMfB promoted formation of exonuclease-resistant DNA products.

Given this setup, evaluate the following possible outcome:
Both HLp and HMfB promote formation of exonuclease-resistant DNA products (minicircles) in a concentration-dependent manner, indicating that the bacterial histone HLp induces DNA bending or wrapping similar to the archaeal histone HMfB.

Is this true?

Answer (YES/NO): NO